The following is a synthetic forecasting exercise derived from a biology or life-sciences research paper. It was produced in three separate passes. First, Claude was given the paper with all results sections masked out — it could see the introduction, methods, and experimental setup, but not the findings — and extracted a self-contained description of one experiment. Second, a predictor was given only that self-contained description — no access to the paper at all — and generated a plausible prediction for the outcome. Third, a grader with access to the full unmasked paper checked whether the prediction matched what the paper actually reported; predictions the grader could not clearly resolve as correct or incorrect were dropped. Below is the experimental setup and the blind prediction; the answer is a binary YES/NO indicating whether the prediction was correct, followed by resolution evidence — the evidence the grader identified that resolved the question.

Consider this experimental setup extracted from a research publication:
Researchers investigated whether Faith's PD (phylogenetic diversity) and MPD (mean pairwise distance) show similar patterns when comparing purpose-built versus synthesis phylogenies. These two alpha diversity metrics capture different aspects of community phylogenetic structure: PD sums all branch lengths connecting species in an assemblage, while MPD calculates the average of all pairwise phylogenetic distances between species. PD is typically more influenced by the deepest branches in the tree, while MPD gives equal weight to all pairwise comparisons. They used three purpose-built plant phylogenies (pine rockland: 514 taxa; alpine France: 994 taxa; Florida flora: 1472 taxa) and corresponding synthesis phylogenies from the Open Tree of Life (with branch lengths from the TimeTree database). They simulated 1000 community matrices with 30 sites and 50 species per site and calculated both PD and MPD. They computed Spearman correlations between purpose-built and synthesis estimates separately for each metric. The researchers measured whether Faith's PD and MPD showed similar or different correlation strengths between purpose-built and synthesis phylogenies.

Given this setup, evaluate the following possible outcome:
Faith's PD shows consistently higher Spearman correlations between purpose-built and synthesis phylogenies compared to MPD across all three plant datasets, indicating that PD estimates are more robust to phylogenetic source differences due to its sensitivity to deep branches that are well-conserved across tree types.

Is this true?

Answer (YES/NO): NO